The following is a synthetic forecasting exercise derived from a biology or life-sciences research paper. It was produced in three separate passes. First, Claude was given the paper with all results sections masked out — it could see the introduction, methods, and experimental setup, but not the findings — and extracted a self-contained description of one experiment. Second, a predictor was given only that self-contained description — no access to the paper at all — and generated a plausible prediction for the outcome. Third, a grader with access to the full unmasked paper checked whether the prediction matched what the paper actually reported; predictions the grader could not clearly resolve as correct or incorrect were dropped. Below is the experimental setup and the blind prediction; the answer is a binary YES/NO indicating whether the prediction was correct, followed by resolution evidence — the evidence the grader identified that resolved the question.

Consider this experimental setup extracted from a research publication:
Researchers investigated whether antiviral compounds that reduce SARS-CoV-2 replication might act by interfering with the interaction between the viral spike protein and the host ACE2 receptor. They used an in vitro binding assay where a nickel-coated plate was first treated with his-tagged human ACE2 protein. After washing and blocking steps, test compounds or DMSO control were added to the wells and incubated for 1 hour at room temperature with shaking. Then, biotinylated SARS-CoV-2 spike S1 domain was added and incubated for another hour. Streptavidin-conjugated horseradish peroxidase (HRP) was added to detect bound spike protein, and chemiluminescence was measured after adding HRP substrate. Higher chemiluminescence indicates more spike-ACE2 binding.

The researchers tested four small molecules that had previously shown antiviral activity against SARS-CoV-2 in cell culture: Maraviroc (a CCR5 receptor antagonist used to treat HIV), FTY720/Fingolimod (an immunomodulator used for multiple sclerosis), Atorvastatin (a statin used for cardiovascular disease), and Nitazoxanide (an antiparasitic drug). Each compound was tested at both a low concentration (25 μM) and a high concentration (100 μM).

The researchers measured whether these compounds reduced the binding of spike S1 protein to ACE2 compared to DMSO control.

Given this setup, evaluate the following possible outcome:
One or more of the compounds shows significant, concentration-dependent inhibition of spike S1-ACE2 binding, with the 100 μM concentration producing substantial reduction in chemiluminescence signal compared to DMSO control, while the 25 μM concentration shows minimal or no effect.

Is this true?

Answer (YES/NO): NO